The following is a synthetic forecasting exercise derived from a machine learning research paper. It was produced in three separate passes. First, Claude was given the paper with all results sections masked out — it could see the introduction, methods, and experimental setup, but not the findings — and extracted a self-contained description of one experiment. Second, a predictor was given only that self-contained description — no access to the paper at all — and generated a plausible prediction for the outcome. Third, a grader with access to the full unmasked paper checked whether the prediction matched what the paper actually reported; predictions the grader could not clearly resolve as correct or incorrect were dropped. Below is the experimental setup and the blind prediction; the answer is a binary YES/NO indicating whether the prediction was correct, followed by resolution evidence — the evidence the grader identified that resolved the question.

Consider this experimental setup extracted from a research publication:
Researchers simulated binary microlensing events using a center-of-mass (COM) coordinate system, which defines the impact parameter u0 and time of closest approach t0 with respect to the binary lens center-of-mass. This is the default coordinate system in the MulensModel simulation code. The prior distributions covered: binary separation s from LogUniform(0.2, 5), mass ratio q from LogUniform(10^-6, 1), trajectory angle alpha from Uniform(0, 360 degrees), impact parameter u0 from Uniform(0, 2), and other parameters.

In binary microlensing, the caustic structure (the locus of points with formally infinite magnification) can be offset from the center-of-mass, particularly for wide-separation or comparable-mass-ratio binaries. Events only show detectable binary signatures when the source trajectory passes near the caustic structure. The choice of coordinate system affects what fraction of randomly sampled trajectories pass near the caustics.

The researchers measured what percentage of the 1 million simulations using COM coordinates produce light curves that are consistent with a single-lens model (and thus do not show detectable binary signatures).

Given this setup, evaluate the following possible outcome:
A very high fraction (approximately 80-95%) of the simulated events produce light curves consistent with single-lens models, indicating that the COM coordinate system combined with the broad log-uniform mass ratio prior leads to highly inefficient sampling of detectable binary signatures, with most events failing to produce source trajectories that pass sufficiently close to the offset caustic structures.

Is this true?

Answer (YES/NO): NO